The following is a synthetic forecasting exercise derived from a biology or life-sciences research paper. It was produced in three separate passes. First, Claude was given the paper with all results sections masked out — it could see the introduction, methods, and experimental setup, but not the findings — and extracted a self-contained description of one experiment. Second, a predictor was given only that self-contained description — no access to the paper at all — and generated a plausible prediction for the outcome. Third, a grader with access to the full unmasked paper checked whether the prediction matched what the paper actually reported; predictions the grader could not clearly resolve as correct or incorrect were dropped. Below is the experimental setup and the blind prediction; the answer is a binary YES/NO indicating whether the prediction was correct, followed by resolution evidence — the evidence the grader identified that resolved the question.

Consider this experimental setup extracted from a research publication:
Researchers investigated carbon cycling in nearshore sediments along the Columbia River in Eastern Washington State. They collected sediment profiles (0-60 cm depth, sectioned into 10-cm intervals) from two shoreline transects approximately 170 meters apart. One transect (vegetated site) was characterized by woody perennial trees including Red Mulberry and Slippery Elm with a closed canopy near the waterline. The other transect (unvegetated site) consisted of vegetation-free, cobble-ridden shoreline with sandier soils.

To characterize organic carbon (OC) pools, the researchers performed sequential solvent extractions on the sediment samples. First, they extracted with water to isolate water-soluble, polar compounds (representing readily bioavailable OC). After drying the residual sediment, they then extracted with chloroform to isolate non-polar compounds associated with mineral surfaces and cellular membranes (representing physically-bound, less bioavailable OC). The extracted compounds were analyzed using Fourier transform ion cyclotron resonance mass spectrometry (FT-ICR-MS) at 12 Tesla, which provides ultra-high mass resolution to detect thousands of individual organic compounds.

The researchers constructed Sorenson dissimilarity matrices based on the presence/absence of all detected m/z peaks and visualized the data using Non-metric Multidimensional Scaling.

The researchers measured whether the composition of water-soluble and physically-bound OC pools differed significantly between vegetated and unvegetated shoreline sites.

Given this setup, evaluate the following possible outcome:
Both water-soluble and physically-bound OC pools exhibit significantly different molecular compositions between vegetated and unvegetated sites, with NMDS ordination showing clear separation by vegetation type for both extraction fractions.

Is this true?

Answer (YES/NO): YES